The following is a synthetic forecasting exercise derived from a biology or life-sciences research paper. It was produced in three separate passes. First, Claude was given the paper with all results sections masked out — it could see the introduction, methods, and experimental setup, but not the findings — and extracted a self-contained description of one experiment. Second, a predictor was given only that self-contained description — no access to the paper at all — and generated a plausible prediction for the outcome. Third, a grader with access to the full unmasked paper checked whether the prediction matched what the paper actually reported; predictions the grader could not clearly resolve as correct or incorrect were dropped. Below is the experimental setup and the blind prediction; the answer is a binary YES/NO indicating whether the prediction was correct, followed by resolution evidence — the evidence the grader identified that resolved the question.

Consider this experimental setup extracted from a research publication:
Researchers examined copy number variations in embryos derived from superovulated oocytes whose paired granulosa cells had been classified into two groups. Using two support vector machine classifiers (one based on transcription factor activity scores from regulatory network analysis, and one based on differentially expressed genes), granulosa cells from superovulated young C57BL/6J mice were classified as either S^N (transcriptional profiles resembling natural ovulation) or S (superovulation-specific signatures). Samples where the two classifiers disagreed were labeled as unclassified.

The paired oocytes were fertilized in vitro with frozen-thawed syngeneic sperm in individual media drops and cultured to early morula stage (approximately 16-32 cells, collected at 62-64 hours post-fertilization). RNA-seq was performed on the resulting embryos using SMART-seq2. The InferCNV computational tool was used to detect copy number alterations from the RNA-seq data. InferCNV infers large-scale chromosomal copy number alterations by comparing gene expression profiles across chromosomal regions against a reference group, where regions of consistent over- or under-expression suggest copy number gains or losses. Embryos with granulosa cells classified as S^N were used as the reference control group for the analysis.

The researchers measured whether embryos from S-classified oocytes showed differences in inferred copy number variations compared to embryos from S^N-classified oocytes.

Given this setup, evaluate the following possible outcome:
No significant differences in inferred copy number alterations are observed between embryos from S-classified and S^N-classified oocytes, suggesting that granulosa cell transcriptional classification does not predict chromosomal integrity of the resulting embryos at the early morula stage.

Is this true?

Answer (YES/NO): NO